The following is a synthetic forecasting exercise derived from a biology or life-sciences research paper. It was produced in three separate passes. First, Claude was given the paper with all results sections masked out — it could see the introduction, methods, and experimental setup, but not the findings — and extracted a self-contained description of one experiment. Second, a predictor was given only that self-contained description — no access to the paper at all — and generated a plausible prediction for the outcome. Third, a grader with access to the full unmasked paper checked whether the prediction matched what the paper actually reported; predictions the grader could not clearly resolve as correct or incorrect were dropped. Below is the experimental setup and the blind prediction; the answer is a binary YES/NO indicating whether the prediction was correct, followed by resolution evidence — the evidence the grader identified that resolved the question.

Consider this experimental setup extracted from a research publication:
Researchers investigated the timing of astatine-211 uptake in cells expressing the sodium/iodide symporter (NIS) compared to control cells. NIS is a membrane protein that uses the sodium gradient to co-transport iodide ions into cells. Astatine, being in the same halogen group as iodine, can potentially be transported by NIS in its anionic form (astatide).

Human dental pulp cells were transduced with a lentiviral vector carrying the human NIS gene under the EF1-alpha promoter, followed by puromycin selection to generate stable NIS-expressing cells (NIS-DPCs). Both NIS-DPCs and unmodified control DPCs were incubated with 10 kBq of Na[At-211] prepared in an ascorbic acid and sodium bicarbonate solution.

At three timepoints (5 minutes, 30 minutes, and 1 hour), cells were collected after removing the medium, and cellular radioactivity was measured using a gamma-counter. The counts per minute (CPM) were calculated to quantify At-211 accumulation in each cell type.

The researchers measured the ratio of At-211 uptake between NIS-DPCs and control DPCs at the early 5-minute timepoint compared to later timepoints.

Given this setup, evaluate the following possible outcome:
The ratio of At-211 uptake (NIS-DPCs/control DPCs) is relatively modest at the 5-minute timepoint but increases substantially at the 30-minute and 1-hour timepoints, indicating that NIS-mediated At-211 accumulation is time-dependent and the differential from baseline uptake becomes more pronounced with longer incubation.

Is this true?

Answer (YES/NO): NO